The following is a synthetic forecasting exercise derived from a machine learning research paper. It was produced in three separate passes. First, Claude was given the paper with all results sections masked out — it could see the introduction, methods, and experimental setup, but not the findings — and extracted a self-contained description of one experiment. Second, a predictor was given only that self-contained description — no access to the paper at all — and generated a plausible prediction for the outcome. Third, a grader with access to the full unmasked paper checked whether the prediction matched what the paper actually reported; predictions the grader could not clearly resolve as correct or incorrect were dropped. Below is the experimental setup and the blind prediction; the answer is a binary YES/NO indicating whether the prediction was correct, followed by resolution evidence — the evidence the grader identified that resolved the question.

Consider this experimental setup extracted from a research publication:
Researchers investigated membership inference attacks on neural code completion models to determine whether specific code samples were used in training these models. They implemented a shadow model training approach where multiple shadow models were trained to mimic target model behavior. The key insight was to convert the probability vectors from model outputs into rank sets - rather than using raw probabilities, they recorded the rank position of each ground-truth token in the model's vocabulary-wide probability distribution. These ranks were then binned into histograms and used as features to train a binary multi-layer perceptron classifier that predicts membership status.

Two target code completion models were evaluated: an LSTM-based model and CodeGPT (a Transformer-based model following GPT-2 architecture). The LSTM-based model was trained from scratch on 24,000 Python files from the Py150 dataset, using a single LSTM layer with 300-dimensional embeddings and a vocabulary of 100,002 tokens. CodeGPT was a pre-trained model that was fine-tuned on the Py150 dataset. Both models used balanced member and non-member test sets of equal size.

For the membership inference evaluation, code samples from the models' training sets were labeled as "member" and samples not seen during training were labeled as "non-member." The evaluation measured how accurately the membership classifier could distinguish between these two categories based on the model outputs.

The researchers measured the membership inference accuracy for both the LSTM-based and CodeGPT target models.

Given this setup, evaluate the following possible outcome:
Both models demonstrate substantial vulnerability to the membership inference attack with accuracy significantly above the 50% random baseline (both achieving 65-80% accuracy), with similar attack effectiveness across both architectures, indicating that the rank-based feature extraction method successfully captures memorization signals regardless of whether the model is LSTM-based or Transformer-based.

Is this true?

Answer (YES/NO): NO